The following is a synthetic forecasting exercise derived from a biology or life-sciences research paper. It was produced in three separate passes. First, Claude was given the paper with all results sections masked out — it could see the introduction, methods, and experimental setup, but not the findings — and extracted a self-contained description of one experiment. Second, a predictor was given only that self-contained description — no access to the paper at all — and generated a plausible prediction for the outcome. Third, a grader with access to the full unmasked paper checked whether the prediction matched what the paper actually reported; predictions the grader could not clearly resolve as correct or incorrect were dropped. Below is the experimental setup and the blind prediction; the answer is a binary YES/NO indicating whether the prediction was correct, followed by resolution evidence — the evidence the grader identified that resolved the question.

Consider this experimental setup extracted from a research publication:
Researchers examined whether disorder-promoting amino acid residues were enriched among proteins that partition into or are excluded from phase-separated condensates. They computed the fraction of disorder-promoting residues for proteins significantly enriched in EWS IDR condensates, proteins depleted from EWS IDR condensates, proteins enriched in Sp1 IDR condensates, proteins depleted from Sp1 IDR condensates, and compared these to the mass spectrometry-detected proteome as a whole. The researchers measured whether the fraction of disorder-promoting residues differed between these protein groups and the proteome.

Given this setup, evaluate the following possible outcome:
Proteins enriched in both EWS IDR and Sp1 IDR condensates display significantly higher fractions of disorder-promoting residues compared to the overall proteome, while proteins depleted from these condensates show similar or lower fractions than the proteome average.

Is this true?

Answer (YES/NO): NO